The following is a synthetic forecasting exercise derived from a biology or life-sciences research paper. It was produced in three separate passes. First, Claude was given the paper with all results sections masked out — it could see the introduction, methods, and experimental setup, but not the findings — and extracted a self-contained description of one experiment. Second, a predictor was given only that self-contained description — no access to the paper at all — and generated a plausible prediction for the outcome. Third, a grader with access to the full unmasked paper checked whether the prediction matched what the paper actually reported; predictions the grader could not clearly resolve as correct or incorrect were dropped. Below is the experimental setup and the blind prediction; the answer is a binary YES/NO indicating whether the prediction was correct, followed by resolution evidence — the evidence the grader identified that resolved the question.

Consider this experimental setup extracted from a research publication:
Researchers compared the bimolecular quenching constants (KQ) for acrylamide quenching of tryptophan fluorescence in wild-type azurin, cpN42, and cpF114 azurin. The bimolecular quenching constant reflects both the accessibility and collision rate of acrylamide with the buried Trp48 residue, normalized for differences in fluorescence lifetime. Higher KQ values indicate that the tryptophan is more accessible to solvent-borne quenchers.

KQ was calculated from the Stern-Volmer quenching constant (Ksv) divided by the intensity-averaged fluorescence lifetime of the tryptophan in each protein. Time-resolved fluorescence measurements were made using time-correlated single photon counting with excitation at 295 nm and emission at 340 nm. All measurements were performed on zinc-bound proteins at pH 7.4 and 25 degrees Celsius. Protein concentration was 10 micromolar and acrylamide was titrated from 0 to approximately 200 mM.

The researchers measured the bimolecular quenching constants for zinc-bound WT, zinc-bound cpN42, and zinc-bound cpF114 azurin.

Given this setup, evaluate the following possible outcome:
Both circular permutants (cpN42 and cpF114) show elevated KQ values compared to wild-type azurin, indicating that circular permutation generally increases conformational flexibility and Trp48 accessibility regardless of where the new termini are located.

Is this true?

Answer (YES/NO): NO